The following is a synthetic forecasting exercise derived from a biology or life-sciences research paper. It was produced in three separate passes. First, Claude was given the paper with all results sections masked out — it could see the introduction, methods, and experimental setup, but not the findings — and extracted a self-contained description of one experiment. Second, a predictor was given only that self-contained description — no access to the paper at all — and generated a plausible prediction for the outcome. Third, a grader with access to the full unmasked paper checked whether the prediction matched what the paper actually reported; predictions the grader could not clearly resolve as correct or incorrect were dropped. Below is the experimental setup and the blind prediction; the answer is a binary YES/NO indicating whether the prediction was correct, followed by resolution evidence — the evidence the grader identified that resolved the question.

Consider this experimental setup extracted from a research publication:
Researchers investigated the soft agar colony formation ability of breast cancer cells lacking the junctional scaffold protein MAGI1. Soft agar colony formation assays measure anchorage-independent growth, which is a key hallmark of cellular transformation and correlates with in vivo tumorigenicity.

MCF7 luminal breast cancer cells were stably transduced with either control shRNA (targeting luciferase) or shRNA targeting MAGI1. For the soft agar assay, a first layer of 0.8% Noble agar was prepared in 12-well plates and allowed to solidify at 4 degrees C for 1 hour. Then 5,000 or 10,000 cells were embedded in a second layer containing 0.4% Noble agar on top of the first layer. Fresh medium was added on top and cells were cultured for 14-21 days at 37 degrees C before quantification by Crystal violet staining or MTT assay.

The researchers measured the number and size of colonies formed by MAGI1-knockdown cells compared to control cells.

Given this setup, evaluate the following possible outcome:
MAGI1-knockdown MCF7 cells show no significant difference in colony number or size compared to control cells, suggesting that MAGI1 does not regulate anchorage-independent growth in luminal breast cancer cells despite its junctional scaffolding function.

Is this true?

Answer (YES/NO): NO